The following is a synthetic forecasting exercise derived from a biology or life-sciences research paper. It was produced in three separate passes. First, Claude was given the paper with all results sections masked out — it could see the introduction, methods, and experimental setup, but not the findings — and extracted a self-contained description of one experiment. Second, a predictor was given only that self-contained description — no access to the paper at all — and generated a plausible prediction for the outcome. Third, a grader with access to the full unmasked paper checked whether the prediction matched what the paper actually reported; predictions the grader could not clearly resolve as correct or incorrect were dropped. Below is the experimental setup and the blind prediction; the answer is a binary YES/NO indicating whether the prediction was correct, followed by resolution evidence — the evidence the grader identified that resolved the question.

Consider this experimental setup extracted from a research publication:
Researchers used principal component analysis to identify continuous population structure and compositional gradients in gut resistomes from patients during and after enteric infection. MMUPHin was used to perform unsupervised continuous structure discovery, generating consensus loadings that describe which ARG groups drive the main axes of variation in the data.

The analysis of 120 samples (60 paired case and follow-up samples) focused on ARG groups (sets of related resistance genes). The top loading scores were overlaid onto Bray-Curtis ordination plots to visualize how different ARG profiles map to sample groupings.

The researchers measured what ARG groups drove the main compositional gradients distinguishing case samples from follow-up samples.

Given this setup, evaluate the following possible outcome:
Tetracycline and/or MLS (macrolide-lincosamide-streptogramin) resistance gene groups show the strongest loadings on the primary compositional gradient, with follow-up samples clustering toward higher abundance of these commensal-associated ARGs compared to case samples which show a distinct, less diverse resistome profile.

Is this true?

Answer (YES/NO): NO